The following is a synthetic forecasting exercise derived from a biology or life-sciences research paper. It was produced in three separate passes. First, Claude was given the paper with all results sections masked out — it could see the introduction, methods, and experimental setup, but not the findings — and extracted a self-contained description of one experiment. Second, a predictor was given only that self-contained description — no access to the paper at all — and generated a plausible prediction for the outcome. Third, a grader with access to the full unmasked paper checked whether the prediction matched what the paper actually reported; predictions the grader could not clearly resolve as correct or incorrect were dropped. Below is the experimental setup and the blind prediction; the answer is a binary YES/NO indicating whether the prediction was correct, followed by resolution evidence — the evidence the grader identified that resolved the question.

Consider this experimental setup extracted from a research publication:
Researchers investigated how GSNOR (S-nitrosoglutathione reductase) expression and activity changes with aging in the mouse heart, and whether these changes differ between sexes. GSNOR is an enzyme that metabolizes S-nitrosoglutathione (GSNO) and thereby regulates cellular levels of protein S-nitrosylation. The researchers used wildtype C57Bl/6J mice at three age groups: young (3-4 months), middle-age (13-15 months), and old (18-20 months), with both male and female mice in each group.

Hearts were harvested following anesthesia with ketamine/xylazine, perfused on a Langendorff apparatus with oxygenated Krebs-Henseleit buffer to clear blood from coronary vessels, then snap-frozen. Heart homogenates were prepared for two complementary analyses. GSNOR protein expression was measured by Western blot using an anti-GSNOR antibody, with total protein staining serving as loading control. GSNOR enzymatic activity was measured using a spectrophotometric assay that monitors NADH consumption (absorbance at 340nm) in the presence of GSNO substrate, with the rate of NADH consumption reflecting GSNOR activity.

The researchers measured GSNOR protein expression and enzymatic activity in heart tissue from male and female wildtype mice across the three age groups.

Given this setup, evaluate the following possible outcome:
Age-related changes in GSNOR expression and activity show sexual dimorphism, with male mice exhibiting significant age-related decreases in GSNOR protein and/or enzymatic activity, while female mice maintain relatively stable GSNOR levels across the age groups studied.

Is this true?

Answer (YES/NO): NO